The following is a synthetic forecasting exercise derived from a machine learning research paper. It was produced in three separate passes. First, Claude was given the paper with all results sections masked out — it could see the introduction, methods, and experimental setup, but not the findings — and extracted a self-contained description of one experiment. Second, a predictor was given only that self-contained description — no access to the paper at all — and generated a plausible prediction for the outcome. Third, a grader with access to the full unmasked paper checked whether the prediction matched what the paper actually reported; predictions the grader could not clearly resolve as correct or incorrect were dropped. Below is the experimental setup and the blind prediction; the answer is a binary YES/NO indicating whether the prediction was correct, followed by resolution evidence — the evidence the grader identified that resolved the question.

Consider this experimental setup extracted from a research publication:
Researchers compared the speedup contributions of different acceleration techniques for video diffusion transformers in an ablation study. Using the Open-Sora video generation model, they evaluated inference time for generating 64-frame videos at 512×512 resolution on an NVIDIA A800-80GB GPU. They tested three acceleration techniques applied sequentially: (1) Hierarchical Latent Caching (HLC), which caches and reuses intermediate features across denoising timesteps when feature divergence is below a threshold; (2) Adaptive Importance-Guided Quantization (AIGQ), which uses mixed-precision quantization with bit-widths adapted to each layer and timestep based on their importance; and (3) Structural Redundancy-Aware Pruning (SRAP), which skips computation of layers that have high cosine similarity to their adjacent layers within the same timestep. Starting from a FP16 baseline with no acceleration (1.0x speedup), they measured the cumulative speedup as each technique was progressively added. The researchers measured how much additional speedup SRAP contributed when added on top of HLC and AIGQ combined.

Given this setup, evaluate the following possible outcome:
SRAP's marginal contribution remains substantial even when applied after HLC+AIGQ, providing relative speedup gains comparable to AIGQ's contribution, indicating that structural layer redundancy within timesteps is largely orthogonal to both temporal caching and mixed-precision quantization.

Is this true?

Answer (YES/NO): NO